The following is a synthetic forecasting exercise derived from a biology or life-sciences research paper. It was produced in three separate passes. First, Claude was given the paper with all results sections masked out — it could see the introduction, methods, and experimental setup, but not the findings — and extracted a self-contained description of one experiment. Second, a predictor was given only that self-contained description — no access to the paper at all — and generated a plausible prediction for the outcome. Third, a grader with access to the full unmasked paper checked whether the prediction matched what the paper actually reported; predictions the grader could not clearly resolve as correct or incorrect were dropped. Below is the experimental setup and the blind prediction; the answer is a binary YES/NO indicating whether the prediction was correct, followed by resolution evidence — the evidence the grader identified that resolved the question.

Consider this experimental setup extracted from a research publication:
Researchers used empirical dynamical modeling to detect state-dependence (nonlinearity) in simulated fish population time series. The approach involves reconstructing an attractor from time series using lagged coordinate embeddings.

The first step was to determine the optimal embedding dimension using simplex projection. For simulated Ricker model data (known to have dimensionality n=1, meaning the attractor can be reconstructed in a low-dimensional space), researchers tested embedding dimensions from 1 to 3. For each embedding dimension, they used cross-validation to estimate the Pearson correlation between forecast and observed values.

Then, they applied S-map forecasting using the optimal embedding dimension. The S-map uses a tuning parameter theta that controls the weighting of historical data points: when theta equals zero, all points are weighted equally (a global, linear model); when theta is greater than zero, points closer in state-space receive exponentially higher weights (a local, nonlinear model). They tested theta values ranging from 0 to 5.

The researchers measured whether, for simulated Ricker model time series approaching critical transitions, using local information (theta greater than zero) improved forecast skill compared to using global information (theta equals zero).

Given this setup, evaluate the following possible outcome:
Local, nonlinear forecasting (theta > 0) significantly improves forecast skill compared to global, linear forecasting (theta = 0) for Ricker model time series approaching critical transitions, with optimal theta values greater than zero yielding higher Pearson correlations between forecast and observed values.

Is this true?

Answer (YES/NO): YES